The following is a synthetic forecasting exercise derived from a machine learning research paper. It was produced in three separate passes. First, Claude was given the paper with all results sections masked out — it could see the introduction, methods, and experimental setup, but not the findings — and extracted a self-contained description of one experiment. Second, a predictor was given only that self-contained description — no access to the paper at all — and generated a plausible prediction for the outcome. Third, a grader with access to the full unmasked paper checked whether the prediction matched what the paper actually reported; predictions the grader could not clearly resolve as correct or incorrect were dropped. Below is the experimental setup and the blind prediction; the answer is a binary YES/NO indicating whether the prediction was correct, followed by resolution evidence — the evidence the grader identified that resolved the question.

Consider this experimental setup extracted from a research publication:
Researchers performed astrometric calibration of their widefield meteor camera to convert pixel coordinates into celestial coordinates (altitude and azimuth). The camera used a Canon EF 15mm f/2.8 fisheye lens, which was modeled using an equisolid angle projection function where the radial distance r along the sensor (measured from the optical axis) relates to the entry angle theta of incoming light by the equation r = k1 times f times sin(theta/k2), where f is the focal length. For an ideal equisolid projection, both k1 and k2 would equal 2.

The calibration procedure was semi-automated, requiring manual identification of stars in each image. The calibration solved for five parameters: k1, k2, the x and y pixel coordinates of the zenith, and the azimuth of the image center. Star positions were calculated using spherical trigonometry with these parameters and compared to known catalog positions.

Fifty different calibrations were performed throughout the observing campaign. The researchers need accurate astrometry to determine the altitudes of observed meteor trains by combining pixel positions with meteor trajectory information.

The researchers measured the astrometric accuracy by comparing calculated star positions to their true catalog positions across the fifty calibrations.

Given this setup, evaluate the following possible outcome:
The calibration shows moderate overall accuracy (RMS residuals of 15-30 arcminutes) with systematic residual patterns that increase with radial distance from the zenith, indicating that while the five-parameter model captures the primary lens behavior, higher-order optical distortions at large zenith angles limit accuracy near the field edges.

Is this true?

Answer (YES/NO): NO